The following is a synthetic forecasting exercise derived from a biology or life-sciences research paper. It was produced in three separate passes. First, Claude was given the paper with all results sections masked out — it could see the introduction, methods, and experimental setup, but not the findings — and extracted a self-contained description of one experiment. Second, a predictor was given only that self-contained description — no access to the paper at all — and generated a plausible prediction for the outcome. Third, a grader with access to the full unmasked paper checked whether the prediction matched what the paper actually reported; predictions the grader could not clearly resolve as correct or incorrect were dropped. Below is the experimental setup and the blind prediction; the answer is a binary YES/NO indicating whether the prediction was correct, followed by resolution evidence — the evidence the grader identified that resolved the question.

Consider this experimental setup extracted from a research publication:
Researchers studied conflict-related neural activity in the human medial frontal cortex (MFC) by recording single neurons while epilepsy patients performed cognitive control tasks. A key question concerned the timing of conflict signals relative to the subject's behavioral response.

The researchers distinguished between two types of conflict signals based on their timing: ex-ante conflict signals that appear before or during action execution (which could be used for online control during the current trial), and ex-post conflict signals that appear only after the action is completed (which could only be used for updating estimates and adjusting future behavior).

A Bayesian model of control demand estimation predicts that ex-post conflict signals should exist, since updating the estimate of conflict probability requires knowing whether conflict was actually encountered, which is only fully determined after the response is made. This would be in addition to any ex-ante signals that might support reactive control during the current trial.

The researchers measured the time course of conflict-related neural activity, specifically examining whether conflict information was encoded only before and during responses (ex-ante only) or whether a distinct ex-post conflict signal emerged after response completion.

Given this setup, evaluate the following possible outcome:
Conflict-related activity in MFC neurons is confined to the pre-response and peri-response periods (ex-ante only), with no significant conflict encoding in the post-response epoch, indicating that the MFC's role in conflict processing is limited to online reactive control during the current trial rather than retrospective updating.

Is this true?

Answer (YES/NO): NO